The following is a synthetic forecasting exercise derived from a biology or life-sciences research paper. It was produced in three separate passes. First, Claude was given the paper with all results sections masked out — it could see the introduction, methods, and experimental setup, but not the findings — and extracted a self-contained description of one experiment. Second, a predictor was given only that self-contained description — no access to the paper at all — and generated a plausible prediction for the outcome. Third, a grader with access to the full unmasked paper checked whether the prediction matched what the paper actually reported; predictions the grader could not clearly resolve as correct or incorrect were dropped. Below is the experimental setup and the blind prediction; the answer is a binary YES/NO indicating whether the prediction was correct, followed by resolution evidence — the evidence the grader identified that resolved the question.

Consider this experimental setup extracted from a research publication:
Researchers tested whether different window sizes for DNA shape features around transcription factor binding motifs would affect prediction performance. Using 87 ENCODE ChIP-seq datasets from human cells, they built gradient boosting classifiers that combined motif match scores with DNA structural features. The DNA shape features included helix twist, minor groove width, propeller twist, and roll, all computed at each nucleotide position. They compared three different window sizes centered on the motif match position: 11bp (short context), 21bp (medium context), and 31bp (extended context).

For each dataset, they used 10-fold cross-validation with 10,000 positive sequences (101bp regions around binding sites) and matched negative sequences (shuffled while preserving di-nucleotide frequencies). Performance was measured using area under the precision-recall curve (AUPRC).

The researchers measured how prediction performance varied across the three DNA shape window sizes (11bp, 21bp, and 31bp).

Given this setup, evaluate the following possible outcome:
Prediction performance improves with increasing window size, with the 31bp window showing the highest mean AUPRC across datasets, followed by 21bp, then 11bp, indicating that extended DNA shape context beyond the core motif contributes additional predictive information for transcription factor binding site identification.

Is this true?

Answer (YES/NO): YES